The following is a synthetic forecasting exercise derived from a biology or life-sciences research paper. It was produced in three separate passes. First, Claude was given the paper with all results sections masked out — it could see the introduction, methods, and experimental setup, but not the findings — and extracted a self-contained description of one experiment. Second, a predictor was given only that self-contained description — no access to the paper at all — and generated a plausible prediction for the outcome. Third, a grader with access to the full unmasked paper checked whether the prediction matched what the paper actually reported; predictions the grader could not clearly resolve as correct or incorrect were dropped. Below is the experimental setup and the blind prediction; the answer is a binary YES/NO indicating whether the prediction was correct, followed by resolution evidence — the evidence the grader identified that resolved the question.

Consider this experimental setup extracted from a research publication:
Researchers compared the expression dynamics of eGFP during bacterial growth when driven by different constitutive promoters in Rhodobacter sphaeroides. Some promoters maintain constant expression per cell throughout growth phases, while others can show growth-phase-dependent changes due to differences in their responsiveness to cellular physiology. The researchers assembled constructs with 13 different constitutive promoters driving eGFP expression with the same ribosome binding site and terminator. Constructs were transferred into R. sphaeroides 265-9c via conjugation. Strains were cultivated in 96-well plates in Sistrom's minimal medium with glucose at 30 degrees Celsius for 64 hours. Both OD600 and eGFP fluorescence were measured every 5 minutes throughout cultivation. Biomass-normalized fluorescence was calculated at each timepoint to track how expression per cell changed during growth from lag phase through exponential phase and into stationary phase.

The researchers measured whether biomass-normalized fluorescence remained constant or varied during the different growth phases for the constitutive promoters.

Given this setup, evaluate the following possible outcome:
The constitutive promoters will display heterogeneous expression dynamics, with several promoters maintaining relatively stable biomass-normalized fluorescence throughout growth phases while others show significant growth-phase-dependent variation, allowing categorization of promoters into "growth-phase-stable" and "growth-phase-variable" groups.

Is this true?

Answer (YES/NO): NO